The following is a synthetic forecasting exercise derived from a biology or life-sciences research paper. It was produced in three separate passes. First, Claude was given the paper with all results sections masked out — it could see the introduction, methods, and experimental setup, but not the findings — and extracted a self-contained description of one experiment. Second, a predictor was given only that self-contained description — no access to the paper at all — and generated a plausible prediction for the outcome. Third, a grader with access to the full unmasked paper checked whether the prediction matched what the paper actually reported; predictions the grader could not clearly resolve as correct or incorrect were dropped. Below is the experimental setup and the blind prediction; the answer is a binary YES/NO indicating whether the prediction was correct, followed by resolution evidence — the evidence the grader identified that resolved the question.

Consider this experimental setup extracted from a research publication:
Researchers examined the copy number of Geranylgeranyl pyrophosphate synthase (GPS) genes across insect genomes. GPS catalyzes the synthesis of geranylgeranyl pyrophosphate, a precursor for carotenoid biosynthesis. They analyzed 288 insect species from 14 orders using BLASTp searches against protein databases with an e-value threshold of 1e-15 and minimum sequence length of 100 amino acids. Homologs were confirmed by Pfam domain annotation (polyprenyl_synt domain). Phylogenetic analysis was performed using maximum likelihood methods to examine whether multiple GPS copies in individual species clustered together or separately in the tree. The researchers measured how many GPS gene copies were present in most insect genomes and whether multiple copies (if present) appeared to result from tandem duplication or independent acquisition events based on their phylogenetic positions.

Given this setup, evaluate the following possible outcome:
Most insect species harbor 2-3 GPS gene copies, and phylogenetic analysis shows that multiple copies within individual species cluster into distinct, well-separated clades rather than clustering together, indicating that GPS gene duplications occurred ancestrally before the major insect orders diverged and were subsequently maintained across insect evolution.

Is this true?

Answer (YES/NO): NO